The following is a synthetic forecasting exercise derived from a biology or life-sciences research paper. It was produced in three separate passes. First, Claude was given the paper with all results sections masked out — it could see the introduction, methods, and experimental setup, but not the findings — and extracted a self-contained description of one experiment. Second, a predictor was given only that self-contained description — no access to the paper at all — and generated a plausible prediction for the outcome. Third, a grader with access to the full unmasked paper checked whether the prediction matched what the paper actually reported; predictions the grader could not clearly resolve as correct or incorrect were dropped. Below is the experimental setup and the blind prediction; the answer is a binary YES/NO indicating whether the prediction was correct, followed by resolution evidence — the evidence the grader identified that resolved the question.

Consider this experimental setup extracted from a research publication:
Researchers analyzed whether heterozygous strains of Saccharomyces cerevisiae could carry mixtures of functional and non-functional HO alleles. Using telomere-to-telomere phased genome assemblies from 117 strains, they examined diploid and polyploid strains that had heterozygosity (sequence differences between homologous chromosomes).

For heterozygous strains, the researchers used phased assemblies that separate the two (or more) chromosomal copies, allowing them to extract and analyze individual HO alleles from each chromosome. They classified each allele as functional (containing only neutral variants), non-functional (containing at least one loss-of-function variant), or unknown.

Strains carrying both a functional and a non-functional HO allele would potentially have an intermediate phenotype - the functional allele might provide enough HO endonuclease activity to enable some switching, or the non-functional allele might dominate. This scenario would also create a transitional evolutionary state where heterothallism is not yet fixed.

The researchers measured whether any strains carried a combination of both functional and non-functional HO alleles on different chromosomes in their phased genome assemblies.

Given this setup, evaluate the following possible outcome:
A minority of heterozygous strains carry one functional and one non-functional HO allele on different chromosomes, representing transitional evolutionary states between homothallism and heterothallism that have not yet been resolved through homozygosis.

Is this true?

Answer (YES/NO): NO